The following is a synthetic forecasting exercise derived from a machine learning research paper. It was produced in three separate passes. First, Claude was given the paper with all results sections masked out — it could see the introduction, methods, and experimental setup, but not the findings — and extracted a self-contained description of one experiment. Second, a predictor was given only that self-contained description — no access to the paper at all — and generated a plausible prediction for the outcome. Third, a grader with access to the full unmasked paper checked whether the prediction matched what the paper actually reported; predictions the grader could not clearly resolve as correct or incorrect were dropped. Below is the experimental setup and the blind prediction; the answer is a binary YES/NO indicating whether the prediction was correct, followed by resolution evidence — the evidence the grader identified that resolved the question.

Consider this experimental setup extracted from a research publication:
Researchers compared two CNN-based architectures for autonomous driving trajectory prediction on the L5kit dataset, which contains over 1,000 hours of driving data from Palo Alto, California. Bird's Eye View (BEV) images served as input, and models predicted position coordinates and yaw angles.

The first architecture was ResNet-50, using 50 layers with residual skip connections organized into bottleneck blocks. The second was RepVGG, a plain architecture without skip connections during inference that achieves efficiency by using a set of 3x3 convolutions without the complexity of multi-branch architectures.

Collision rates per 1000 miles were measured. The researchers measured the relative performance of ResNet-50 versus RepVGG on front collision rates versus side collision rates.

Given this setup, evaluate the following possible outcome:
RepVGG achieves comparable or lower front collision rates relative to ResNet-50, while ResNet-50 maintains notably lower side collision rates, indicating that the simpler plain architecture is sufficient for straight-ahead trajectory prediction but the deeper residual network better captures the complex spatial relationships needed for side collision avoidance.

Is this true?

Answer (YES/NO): NO